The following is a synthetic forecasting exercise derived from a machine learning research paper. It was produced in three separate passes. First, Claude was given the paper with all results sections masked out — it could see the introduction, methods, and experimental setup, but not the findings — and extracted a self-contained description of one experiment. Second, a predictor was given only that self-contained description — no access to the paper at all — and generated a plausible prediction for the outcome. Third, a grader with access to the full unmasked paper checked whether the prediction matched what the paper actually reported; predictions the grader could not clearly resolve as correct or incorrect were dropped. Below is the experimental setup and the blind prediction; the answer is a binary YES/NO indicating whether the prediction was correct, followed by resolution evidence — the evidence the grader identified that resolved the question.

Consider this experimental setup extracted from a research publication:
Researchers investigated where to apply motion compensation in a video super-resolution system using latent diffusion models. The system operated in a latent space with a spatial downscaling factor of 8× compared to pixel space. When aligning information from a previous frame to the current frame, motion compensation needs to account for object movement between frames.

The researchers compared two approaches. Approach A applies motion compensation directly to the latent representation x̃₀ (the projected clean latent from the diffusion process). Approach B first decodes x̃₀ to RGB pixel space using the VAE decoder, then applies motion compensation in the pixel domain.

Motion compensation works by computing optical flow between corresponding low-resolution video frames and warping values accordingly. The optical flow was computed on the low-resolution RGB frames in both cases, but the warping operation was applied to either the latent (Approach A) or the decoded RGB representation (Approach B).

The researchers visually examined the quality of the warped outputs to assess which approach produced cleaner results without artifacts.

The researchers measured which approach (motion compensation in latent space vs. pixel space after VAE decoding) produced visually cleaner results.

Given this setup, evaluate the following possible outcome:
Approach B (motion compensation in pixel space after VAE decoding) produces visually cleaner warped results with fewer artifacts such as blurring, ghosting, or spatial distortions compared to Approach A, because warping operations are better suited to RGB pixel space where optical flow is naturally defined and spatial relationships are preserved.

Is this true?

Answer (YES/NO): YES